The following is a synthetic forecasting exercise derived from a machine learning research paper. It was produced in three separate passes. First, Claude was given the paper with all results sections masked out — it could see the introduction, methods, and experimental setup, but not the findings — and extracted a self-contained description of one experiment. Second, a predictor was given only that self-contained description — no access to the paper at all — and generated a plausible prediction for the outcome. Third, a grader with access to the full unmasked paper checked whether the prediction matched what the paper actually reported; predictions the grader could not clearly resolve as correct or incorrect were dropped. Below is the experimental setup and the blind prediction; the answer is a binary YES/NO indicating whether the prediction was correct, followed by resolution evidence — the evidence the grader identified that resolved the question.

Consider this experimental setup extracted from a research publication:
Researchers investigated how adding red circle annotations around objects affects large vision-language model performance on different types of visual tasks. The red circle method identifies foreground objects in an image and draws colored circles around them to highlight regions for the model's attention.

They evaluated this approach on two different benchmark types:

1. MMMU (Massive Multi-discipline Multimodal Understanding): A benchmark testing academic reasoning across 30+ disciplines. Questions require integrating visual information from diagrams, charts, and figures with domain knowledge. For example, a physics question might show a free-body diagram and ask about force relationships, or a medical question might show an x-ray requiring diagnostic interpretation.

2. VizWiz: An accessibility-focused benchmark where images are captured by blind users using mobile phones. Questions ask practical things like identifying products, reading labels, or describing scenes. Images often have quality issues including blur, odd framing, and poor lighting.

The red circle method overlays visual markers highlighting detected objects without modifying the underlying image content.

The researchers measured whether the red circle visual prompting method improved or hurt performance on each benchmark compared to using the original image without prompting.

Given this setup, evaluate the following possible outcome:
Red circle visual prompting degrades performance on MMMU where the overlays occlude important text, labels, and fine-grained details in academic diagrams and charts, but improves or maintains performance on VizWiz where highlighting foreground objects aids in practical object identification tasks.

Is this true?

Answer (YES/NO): NO